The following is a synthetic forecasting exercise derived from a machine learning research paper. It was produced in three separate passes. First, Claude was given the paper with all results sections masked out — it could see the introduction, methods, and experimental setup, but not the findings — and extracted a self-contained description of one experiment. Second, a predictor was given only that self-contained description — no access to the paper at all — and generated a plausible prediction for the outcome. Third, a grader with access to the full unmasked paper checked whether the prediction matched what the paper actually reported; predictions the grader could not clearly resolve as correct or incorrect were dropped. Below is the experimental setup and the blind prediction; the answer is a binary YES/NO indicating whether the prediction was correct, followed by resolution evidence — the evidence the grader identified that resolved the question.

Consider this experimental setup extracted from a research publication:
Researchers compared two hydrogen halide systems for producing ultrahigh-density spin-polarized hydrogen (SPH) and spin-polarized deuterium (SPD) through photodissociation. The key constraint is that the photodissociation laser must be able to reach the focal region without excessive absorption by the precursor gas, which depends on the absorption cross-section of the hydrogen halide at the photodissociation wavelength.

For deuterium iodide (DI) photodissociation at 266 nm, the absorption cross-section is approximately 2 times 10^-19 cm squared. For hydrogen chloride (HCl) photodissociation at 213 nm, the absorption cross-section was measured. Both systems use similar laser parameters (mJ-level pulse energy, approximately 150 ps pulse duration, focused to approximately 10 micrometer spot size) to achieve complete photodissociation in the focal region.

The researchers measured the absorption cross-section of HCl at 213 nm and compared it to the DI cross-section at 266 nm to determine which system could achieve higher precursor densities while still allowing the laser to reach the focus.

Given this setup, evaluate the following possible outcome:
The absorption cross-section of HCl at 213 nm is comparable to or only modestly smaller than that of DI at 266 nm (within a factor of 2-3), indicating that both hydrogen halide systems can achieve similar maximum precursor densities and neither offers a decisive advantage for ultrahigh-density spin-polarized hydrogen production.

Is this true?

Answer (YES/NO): NO